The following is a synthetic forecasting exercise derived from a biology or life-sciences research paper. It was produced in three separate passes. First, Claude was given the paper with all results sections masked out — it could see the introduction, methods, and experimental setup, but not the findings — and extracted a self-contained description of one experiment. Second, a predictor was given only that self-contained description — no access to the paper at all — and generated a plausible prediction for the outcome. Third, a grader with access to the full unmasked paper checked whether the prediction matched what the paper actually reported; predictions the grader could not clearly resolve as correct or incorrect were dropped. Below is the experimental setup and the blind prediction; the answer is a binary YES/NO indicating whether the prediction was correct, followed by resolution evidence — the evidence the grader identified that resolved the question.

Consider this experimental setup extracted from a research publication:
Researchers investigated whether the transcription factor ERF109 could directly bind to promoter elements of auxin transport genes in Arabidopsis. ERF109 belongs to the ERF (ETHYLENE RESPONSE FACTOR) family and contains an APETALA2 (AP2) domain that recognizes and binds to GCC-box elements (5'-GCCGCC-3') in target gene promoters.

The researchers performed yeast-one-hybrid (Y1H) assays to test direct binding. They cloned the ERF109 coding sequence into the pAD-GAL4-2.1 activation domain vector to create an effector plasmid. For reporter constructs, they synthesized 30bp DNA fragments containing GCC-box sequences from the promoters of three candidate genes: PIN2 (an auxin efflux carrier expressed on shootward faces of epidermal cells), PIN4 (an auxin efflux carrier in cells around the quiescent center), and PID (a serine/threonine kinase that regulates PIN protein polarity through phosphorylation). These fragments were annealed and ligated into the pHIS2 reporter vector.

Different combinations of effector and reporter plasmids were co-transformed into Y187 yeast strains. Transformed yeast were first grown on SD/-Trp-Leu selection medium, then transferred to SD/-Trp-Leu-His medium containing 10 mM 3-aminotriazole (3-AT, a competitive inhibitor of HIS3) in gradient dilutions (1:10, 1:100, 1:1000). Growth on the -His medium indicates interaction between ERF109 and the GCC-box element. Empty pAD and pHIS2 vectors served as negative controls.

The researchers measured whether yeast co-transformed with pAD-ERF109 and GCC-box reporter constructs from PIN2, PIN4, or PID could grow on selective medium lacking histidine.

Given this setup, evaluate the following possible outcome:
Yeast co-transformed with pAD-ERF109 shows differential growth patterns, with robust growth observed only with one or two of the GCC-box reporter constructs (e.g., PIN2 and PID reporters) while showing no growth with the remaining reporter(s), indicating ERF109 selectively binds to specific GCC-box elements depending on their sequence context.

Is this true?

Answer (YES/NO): NO